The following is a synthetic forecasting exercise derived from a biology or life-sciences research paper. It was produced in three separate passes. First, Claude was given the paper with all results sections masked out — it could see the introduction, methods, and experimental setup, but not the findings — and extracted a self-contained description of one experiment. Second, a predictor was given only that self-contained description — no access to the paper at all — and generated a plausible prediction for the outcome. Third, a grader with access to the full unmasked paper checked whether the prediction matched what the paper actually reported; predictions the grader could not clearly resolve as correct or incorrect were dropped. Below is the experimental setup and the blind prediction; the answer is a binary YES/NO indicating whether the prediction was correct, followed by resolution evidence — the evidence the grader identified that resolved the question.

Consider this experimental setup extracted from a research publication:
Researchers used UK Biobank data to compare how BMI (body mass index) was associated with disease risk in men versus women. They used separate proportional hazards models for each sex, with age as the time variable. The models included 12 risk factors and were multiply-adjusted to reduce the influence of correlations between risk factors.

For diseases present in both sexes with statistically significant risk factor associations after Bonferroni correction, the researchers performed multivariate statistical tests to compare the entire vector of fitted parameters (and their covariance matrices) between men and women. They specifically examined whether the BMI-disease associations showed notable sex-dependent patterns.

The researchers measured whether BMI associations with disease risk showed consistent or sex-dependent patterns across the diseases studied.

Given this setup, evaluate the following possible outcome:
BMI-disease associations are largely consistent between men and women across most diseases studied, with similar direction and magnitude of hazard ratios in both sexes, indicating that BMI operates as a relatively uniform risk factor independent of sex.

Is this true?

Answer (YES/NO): NO